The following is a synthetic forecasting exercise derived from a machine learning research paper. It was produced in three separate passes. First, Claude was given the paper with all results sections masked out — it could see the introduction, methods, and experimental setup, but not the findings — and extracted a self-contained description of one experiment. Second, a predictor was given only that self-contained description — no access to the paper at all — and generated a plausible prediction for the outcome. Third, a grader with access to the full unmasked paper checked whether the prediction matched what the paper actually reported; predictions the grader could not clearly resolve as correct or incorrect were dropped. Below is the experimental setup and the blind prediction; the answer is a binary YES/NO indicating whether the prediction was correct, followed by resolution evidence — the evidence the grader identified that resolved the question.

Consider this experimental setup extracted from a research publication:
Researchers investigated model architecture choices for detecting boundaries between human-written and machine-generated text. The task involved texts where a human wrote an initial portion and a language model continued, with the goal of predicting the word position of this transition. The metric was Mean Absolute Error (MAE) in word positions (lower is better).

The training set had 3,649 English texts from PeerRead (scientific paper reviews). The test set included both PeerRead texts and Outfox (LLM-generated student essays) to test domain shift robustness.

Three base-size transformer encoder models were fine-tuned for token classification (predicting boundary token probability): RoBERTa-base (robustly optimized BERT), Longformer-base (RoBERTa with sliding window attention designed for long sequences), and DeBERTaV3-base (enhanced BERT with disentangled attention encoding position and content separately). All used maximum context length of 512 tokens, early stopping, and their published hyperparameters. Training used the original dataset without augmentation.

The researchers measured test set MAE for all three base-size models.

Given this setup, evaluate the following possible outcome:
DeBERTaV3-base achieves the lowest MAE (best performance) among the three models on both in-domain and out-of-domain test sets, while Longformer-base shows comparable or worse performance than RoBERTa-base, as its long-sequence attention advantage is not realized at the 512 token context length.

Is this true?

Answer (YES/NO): NO